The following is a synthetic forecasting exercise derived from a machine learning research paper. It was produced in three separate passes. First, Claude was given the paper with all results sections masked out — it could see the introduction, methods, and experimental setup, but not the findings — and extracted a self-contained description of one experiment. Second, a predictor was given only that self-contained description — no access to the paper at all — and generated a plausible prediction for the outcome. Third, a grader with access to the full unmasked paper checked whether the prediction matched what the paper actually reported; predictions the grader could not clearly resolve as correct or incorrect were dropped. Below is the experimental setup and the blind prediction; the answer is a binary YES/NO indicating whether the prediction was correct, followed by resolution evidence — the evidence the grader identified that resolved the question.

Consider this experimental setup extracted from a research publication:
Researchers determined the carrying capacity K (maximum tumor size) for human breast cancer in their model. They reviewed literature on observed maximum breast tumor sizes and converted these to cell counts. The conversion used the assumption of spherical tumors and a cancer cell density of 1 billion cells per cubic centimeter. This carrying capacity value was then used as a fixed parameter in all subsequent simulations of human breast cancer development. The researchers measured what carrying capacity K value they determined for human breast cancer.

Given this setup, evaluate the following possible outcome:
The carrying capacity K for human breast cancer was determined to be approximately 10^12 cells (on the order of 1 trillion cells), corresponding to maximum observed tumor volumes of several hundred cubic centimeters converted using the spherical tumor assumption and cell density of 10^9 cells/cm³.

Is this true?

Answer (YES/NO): NO